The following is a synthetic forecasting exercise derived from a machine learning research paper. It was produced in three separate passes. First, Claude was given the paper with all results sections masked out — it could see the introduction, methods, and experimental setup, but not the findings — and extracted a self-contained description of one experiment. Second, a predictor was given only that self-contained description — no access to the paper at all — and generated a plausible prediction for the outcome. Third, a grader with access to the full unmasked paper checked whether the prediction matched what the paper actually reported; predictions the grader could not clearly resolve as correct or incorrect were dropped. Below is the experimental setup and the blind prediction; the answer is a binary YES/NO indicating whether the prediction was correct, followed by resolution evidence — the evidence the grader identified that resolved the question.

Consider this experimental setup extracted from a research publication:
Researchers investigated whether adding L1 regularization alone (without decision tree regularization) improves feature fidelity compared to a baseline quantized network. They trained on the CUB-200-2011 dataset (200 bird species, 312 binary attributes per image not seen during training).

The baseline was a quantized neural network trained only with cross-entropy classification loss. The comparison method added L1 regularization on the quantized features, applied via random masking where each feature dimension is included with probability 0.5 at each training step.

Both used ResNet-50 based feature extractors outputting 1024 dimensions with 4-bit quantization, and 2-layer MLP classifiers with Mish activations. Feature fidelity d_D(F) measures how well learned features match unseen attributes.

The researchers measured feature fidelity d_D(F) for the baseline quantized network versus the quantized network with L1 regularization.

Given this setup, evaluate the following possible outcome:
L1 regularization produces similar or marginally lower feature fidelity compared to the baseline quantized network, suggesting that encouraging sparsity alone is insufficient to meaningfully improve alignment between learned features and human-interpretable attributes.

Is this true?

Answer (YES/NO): NO